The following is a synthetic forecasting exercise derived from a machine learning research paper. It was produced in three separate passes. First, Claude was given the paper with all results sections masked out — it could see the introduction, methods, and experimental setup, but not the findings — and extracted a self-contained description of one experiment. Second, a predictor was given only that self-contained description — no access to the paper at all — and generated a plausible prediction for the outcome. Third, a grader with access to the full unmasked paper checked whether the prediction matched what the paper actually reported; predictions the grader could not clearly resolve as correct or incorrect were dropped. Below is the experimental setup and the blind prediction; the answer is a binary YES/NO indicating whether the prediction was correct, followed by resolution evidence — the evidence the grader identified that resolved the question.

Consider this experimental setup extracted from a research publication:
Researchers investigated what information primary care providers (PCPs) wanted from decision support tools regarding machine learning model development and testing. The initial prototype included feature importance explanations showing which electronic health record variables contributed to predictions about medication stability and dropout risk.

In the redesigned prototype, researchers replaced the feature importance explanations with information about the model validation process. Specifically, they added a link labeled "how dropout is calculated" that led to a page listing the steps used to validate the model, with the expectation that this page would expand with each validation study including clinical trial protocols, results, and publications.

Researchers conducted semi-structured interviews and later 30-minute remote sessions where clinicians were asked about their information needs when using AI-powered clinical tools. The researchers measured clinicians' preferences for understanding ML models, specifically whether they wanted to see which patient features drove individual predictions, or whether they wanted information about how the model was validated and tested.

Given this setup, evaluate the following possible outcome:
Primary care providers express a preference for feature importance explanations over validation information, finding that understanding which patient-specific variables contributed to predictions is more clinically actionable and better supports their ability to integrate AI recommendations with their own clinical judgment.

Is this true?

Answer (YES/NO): NO